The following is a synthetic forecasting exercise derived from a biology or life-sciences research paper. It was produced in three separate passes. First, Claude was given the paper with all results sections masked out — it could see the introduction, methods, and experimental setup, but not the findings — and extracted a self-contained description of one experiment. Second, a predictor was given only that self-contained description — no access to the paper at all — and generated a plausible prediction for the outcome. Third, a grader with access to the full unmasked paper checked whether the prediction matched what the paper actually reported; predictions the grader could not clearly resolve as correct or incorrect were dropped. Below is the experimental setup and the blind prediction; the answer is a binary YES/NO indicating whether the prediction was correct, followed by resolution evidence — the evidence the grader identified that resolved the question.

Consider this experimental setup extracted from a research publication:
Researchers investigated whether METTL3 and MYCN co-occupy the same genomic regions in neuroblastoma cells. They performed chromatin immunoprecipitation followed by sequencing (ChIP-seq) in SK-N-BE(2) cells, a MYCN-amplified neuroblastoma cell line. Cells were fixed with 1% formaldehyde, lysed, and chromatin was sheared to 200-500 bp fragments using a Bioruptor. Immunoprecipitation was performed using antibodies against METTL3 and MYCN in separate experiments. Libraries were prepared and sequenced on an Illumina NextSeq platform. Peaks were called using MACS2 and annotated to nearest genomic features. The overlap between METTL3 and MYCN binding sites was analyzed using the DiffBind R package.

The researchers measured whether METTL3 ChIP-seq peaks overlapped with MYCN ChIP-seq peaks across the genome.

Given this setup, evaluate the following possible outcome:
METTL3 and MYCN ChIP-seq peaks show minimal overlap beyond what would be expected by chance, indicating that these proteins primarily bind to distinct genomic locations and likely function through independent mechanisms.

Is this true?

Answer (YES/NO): NO